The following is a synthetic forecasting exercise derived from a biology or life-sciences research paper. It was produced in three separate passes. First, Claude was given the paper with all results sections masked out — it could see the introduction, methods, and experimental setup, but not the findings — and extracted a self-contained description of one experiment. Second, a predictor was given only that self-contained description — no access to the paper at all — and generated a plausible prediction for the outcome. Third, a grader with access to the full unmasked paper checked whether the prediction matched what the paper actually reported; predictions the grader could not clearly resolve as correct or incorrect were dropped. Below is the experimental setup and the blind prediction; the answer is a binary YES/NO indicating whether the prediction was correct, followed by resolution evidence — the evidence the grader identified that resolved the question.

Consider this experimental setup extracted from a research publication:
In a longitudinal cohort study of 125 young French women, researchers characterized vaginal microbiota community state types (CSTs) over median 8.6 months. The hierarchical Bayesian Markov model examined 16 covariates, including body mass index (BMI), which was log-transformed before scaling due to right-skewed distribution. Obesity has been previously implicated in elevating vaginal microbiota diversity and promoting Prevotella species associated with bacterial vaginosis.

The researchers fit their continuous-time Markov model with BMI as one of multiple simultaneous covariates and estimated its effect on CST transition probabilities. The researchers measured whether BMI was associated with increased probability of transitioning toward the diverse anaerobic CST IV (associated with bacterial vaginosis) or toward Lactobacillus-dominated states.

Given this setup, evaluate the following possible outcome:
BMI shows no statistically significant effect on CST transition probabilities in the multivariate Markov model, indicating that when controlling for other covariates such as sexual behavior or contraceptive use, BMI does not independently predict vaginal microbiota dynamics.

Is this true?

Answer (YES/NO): YES